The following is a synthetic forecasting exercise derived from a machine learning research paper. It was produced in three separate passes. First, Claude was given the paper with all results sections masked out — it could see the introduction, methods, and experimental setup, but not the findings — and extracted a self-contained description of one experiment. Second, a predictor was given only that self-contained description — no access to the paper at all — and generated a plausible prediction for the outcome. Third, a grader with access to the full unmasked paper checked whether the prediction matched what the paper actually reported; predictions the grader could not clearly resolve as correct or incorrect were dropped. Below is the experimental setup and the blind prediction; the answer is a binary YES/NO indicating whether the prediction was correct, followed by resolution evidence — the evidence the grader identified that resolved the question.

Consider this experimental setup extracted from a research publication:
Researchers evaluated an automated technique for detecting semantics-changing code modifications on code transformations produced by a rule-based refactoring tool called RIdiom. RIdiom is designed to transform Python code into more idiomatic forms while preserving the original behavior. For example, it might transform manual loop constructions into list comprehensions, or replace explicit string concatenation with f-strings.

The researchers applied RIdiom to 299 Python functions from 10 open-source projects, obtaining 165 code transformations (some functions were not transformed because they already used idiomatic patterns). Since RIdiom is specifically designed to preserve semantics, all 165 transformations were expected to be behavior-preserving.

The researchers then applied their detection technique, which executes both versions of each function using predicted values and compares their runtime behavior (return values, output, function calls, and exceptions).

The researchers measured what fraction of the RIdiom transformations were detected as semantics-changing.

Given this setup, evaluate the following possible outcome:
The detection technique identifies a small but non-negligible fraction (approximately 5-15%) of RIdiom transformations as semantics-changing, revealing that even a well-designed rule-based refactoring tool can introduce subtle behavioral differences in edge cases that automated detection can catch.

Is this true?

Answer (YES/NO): NO